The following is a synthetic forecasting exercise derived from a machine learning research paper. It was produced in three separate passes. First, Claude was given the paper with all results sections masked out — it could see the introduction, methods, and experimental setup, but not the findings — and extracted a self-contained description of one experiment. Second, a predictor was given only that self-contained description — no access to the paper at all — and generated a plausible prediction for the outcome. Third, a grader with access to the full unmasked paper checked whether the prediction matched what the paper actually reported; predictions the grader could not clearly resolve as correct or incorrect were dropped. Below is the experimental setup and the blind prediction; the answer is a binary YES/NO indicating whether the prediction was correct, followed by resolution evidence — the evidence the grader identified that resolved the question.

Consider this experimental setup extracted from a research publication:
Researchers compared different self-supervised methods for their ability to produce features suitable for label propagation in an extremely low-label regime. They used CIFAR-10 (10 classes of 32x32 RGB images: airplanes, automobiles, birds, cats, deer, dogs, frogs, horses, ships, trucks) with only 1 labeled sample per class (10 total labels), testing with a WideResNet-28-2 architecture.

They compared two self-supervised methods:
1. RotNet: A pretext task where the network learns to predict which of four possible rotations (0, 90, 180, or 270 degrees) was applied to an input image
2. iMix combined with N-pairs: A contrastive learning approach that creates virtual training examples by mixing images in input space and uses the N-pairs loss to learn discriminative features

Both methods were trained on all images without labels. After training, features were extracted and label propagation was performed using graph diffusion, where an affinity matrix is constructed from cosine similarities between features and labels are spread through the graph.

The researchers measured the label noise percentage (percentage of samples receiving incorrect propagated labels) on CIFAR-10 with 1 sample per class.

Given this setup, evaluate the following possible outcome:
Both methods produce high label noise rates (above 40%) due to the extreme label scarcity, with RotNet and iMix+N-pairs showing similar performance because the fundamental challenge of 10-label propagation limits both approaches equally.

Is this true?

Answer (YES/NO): NO